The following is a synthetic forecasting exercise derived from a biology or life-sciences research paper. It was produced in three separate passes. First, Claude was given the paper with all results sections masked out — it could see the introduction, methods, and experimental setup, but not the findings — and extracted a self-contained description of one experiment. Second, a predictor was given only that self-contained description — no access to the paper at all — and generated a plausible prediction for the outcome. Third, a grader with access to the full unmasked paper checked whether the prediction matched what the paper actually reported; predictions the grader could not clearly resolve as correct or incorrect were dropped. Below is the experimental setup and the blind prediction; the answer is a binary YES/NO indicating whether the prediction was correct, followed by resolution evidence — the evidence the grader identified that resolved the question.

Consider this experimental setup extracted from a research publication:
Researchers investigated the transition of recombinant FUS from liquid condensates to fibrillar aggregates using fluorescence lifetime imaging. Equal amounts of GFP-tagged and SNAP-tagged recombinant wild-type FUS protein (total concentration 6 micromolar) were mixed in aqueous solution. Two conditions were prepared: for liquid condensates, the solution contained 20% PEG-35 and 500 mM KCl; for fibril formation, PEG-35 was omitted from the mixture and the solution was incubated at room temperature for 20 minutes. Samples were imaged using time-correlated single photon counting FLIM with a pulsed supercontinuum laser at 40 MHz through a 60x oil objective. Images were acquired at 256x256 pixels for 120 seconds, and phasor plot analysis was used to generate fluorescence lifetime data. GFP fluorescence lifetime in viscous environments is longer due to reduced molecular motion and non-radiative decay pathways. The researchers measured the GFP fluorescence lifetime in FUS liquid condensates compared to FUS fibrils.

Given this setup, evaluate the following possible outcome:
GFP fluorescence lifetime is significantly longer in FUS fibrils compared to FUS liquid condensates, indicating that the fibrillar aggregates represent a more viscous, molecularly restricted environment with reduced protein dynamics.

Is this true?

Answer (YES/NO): NO